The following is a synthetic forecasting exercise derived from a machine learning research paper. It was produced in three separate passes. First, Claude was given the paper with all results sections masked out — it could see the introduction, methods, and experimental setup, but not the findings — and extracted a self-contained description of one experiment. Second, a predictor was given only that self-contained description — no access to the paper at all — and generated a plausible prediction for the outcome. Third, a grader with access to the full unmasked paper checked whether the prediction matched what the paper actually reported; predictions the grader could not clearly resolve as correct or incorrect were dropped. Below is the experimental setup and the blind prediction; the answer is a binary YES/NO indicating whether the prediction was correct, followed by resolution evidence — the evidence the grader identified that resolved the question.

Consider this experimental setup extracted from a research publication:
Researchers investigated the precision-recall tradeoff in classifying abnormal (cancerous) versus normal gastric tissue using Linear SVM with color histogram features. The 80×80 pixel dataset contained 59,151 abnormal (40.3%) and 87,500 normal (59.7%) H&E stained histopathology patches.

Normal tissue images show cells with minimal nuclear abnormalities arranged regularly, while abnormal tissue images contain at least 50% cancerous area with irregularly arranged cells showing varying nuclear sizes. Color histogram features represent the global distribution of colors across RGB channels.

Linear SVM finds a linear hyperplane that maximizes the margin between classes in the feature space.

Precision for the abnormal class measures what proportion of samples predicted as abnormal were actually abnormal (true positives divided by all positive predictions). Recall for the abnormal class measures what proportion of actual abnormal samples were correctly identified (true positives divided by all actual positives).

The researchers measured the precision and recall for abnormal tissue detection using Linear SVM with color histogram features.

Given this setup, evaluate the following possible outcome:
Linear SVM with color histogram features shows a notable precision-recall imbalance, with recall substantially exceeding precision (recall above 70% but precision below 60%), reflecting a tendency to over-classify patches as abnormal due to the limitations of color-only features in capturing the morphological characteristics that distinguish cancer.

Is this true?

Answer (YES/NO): YES